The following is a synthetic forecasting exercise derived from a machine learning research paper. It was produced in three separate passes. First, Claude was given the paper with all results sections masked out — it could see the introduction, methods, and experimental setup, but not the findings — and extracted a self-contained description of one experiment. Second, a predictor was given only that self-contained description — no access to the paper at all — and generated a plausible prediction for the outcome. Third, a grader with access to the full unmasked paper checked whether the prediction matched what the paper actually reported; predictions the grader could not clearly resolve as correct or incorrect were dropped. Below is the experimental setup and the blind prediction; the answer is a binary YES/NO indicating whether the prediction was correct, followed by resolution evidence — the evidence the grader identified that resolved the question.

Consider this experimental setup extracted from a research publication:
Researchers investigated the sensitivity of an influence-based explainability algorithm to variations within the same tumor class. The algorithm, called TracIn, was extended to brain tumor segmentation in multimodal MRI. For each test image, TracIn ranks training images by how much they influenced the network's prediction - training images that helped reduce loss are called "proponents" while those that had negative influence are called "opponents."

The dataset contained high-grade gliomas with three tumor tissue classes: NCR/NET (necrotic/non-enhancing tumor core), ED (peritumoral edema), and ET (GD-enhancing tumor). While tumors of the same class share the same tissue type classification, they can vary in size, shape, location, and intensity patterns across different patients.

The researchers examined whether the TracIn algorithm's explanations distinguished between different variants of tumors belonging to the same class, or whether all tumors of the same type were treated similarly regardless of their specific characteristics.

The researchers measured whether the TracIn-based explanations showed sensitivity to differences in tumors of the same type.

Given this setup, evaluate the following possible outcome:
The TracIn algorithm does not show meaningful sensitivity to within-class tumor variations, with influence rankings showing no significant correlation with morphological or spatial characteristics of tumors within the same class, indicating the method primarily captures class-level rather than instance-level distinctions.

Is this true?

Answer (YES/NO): YES